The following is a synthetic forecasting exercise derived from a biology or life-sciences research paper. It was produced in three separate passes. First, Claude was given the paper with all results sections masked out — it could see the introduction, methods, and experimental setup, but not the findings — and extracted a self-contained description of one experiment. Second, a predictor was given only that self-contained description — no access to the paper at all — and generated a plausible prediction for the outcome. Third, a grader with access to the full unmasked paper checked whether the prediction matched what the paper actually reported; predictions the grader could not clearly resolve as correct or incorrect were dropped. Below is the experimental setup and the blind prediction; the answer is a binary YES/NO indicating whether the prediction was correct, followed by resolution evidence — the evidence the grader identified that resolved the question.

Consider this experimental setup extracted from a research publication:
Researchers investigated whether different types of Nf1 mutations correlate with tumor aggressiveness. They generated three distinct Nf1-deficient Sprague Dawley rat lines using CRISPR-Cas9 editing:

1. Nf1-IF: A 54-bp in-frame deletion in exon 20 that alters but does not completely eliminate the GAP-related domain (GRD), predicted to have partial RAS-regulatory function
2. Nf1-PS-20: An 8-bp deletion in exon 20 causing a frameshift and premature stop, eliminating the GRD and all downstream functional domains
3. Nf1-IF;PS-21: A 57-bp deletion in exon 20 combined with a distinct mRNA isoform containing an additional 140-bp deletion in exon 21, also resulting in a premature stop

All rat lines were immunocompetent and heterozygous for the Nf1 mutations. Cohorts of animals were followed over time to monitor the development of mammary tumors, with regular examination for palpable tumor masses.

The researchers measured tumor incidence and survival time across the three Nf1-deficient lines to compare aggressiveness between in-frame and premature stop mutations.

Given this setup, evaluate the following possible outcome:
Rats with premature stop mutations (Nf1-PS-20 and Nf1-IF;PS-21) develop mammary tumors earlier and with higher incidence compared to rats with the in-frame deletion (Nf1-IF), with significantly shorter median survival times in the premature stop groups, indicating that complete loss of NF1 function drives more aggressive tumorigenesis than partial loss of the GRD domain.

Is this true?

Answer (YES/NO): YES